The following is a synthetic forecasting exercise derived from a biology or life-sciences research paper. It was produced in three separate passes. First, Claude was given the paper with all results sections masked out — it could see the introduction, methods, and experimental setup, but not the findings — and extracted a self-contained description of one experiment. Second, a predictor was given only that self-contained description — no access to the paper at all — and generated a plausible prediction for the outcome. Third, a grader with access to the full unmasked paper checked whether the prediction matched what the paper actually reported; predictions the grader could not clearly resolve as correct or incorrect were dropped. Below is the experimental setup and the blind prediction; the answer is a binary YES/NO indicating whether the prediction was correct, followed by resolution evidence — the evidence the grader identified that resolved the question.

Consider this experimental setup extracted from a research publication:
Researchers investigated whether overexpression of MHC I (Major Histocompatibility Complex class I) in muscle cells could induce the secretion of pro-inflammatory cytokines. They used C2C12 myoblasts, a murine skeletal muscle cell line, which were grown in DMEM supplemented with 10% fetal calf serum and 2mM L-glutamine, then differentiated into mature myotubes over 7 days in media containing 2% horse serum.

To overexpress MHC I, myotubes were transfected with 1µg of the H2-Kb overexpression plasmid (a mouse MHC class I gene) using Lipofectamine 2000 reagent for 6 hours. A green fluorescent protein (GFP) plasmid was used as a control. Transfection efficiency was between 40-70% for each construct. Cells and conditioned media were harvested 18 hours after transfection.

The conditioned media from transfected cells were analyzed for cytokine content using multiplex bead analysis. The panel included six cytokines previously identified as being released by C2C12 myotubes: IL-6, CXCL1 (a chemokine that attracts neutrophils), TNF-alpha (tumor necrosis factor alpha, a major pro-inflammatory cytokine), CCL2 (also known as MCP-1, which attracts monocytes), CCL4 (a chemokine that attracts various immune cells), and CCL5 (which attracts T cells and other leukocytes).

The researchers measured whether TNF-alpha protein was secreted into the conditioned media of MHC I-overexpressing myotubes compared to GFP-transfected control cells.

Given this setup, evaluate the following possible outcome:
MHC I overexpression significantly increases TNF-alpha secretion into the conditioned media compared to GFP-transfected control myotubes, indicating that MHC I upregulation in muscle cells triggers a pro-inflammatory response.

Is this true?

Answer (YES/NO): NO